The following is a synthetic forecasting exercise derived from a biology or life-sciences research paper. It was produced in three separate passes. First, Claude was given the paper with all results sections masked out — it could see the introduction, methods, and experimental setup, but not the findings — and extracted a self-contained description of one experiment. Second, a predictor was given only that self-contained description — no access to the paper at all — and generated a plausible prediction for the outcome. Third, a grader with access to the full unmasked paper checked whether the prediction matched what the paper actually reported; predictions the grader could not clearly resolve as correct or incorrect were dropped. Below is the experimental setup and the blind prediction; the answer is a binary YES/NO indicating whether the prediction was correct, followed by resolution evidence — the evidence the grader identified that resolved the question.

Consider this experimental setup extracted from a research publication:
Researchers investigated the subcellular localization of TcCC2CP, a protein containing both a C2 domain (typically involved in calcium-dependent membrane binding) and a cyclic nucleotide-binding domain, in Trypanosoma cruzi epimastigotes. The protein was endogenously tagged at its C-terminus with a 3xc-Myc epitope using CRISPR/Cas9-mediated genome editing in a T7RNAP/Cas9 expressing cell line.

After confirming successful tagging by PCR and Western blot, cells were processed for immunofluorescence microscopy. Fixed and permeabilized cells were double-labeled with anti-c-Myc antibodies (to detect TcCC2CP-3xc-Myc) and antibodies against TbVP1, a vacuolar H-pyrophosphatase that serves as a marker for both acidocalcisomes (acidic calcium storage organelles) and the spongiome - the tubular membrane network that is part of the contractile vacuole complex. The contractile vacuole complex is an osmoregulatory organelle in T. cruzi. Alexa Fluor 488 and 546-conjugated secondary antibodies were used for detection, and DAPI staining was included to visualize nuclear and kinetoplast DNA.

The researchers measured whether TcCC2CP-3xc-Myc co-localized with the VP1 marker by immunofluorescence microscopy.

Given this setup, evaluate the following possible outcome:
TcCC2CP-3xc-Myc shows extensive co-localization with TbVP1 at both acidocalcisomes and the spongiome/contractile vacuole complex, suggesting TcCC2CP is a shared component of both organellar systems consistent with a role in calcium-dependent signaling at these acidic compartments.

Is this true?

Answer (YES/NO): NO